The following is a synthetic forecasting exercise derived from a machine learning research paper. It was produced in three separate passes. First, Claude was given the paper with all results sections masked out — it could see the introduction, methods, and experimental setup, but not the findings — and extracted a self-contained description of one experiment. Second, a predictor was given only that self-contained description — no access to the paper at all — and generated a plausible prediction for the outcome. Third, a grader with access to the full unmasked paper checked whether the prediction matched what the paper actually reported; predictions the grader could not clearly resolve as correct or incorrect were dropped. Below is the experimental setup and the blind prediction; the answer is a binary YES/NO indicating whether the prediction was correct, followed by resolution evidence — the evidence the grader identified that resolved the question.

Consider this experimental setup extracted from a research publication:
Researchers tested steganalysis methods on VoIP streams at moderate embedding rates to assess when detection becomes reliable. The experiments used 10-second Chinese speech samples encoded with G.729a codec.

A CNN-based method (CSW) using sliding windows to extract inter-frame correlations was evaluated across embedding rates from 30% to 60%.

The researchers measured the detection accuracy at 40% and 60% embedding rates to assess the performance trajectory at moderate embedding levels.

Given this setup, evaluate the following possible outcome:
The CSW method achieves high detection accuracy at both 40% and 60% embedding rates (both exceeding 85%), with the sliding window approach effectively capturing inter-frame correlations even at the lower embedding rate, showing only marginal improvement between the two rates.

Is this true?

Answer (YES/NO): YES